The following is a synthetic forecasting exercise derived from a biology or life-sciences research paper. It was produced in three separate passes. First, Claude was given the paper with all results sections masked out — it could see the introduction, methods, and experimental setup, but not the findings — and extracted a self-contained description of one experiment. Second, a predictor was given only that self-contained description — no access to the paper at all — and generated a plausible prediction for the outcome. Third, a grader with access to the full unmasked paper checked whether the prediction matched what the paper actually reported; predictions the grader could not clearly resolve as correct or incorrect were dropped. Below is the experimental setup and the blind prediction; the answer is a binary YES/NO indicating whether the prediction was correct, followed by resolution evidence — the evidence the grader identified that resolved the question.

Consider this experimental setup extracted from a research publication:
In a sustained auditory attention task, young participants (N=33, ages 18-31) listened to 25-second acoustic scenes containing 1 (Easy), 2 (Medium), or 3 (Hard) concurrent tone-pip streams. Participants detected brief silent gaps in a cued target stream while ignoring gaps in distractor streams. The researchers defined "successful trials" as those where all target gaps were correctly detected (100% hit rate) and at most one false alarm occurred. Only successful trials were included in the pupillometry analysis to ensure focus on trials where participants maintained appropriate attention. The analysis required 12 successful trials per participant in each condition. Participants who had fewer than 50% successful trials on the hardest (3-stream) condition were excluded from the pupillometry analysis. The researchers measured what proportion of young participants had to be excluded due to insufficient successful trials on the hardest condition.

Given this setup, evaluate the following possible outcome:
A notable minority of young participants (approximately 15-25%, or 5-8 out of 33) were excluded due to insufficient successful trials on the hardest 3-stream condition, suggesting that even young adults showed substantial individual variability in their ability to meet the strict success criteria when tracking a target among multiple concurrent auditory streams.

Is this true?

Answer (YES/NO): NO